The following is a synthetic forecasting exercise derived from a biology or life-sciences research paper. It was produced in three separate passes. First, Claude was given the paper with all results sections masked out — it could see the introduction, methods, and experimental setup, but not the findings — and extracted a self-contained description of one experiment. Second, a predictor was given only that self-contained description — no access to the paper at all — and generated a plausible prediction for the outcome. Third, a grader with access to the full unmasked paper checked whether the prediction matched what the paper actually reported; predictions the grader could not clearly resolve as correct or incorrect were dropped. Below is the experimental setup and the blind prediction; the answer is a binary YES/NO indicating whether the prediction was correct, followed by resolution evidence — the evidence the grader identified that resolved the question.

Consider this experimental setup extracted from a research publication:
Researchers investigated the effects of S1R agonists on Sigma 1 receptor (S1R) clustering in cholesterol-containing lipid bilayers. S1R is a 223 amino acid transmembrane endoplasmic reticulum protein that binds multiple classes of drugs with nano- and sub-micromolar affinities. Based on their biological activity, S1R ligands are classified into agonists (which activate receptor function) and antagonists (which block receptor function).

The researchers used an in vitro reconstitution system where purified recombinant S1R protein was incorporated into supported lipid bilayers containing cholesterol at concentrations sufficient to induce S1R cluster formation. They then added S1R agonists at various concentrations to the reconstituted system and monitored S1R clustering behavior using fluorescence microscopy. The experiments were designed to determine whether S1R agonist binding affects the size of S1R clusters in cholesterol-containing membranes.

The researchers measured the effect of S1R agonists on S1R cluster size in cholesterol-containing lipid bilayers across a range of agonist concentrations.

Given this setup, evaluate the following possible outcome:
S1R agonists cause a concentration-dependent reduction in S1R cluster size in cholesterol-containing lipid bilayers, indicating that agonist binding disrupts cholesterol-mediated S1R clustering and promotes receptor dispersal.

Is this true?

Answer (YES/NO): YES